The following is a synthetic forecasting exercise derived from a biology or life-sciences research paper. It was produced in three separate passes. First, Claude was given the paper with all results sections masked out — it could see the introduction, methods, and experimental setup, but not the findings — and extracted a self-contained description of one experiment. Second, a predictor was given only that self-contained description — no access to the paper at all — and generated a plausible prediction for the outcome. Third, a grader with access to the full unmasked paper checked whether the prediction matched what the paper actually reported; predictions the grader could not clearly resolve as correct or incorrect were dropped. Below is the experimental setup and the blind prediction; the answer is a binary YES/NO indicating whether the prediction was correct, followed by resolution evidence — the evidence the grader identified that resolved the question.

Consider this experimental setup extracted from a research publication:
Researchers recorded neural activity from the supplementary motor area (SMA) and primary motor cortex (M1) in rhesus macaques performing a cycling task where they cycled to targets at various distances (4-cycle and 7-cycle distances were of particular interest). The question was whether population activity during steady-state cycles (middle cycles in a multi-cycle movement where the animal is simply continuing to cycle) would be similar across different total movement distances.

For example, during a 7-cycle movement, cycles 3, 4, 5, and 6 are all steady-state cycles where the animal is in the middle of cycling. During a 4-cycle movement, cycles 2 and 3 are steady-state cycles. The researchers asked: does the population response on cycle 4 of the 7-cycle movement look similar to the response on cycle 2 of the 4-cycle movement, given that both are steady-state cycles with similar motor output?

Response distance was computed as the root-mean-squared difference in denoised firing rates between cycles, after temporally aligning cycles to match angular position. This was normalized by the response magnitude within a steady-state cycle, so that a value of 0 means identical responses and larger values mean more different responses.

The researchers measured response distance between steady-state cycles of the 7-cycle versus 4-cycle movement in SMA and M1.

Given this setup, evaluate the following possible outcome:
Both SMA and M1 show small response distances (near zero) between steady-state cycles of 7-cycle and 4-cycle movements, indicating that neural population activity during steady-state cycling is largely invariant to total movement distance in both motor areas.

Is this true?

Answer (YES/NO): NO